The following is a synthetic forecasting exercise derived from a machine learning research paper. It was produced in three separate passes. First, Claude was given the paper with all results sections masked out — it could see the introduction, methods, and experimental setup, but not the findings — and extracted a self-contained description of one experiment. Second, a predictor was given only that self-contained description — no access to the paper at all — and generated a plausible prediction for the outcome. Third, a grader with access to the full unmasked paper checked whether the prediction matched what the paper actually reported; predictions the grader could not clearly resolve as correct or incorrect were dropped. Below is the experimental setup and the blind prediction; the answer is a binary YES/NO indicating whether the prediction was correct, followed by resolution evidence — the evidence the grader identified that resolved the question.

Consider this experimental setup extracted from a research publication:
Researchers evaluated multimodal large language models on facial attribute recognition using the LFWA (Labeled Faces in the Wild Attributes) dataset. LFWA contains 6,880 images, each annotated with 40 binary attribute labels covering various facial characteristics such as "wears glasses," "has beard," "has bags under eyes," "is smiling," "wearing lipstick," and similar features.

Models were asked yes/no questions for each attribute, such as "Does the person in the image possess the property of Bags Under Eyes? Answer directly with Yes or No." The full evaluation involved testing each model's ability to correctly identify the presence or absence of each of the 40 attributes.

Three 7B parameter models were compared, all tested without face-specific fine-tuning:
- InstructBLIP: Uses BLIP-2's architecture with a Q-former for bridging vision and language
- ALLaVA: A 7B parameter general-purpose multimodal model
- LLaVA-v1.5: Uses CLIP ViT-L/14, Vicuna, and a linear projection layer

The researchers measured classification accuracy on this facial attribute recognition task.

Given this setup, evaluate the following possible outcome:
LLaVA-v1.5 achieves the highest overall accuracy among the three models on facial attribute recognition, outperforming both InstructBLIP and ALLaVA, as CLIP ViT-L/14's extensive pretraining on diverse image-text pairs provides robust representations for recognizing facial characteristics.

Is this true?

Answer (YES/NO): YES